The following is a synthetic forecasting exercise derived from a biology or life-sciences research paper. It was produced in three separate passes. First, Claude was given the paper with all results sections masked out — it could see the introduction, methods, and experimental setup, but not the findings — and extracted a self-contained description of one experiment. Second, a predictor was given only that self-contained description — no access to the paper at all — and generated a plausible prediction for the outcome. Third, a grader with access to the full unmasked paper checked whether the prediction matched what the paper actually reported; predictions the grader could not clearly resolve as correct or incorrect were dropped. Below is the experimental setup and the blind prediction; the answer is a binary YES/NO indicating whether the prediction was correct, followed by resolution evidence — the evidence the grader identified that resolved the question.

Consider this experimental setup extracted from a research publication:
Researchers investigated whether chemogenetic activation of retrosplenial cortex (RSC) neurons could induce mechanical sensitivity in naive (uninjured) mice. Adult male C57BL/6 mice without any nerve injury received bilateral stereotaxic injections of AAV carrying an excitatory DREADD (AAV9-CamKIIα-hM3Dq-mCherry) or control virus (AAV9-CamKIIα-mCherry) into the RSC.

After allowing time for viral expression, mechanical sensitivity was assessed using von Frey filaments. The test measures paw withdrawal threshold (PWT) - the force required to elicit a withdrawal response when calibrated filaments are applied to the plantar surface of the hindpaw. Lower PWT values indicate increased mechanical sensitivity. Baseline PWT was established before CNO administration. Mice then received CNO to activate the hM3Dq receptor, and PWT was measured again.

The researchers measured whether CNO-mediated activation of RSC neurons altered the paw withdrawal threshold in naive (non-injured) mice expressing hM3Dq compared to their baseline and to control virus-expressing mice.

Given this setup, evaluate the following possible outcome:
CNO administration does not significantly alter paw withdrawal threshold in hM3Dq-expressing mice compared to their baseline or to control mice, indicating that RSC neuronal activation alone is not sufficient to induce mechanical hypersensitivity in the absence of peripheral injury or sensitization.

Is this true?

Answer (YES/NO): NO